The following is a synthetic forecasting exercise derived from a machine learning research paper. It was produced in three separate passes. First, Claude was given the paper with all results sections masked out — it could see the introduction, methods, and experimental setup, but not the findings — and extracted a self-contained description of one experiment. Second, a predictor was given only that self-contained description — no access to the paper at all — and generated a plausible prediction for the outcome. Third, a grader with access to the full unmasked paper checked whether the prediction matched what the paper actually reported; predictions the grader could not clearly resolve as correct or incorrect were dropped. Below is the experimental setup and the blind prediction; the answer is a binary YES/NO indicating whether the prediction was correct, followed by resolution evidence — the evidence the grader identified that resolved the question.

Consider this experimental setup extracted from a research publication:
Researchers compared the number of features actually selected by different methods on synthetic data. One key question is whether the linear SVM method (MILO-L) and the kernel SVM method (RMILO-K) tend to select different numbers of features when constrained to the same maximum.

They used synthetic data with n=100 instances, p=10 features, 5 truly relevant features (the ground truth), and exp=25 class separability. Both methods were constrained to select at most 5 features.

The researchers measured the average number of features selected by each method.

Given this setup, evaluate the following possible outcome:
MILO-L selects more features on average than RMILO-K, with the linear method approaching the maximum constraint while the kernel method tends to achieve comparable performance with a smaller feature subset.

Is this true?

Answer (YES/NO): YES